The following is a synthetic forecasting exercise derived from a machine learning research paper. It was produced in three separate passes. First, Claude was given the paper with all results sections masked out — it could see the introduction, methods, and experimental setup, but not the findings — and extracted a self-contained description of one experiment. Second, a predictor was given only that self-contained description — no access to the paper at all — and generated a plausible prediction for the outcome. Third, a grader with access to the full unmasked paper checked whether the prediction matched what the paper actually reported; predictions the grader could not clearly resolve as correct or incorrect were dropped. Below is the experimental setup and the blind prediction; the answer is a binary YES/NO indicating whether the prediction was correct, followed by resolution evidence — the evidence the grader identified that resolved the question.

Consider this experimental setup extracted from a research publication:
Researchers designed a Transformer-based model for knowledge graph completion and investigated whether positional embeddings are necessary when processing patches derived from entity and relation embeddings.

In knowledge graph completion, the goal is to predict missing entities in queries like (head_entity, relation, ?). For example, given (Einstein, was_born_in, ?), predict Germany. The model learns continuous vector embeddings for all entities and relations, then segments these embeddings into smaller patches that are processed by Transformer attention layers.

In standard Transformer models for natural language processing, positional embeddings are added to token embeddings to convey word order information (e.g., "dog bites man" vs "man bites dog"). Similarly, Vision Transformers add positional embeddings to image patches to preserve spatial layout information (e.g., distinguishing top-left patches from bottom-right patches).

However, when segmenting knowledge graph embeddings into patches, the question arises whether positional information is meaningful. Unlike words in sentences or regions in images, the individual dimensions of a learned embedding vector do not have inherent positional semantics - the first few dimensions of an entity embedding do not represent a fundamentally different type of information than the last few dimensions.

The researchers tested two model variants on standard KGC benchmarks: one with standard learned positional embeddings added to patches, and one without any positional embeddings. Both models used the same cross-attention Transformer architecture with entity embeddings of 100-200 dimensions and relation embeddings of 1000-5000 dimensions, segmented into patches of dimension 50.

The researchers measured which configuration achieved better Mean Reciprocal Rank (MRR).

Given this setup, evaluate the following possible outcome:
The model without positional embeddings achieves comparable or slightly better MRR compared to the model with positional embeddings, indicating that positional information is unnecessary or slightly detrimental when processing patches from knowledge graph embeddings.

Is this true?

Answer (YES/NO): YES